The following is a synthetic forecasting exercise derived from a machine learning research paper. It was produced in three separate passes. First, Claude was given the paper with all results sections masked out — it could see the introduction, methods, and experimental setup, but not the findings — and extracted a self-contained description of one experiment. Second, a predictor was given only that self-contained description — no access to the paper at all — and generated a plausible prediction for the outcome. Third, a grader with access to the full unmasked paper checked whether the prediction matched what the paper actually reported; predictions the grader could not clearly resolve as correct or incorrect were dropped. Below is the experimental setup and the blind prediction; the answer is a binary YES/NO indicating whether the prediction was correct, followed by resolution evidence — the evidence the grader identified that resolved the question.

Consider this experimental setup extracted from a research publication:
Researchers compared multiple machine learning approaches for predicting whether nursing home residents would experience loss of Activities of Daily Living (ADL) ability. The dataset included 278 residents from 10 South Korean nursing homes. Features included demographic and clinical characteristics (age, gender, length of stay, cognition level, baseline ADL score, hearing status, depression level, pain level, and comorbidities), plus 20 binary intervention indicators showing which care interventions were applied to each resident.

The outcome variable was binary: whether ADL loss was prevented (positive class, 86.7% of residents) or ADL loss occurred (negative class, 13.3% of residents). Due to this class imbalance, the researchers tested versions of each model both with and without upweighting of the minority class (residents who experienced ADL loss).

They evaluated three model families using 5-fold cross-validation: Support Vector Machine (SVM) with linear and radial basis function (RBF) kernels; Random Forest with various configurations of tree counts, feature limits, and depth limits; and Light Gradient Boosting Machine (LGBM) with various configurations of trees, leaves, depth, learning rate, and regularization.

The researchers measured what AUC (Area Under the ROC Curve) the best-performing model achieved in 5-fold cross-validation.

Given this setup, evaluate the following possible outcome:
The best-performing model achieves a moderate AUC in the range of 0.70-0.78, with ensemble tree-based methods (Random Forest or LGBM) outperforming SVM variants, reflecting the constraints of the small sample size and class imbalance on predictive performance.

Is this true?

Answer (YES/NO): NO